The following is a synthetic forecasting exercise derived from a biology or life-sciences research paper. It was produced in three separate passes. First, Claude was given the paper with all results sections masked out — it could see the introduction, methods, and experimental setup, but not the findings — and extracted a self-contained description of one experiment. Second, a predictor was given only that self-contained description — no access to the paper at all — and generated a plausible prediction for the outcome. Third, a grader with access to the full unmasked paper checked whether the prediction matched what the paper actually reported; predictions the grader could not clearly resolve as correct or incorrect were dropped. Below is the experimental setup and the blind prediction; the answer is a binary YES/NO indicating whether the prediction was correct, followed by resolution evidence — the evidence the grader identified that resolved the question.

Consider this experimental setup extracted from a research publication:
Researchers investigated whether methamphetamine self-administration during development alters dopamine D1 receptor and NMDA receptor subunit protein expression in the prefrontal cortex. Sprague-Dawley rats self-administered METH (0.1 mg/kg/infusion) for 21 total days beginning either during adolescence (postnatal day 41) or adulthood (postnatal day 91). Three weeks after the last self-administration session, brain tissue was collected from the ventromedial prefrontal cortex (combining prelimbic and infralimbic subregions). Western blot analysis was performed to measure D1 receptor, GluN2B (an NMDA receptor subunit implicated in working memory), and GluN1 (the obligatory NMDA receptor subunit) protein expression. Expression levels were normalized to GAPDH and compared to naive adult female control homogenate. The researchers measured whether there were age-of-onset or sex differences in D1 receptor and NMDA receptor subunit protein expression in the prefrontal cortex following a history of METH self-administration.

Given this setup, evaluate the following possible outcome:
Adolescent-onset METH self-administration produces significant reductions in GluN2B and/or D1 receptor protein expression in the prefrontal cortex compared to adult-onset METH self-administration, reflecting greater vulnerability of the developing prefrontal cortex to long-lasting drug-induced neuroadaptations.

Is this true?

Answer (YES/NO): NO